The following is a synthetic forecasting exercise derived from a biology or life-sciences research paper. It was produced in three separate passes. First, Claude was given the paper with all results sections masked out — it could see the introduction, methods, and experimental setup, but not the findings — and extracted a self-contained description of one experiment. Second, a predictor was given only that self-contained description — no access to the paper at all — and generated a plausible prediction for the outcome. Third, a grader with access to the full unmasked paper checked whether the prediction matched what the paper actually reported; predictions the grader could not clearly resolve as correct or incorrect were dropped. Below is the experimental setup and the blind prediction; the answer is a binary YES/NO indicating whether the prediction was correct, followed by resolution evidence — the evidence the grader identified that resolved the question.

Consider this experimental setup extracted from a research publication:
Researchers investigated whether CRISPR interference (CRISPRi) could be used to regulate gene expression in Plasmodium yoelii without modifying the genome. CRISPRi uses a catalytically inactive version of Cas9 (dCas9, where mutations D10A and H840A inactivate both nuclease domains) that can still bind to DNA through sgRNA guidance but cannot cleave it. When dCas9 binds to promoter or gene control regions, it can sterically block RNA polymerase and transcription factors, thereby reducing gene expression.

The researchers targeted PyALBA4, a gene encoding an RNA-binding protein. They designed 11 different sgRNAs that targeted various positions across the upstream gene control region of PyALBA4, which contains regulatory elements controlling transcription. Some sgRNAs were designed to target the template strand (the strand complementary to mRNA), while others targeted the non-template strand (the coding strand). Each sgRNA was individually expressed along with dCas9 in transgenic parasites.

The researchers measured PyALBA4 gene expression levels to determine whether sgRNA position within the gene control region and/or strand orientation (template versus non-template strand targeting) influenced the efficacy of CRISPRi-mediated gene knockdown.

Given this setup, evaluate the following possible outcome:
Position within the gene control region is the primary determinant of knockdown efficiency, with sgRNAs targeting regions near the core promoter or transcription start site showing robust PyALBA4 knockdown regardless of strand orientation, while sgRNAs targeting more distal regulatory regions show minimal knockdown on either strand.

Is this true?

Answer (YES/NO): NO